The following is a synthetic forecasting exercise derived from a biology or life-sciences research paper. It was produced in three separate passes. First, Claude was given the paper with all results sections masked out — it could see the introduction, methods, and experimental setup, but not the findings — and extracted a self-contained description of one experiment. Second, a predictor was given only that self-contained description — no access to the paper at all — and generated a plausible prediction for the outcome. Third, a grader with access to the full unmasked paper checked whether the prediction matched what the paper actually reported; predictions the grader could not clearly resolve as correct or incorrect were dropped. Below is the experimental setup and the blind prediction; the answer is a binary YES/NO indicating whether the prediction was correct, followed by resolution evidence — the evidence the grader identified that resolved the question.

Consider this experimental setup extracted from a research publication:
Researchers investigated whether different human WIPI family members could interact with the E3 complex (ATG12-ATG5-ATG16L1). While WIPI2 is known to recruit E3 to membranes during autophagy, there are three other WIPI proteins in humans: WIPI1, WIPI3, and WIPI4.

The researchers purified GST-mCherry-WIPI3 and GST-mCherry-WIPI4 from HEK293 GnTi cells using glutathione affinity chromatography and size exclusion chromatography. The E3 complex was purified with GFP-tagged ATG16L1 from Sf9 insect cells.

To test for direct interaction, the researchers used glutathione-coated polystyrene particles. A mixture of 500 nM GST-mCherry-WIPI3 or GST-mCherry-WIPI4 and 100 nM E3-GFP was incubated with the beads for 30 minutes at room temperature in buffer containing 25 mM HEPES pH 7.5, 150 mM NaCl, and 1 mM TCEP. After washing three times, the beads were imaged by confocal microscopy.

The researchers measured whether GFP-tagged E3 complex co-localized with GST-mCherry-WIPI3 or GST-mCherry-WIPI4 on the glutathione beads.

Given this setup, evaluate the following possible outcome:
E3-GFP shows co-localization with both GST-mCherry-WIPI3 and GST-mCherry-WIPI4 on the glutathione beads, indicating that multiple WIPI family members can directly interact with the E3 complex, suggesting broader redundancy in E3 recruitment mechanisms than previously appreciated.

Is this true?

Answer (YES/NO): NO